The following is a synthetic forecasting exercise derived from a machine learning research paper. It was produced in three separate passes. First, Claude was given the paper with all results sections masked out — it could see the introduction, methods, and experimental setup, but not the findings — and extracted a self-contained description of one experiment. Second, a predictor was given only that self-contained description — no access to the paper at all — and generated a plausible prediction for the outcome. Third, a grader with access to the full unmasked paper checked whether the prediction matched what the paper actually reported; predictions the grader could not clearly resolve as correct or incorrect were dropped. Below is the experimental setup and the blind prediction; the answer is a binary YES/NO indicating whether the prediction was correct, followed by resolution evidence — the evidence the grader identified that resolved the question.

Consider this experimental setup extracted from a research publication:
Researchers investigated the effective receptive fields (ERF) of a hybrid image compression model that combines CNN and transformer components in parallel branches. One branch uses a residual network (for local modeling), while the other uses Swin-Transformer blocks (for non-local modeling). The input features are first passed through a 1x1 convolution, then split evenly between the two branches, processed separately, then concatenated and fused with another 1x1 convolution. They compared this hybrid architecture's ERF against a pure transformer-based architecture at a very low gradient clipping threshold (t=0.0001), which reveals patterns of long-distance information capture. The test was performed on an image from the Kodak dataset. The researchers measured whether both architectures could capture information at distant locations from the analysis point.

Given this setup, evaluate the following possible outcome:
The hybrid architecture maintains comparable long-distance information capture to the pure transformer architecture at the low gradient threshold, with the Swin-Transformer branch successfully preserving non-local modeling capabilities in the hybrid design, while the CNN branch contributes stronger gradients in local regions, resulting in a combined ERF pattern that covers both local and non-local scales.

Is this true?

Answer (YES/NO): YES